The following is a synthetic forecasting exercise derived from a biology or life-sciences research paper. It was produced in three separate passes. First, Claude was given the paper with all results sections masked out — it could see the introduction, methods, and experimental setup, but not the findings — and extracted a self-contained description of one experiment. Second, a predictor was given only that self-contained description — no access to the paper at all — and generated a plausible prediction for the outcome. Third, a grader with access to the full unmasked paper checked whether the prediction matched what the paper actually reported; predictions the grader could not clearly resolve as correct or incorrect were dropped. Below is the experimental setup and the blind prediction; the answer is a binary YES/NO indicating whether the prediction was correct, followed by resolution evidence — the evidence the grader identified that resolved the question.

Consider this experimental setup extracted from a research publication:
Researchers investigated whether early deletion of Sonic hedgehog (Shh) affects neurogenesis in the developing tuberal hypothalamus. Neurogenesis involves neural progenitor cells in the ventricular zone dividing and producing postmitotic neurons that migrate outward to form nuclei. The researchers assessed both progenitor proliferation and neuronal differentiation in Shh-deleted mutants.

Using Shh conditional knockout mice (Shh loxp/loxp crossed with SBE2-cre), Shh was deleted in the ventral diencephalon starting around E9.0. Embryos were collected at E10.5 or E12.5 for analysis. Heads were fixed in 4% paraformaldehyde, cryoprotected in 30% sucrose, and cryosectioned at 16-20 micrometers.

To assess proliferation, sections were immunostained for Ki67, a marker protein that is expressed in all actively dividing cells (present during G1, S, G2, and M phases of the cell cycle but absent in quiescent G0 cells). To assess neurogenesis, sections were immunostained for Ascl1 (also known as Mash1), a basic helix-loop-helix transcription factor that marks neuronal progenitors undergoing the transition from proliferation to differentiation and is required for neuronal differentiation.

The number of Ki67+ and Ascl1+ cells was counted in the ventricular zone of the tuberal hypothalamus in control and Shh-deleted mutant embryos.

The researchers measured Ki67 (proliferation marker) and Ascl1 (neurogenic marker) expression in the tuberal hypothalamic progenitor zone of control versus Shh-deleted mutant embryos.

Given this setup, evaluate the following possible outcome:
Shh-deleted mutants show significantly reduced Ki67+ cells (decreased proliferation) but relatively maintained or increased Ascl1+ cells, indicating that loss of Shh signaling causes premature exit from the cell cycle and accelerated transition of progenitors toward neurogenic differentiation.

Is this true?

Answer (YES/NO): NO